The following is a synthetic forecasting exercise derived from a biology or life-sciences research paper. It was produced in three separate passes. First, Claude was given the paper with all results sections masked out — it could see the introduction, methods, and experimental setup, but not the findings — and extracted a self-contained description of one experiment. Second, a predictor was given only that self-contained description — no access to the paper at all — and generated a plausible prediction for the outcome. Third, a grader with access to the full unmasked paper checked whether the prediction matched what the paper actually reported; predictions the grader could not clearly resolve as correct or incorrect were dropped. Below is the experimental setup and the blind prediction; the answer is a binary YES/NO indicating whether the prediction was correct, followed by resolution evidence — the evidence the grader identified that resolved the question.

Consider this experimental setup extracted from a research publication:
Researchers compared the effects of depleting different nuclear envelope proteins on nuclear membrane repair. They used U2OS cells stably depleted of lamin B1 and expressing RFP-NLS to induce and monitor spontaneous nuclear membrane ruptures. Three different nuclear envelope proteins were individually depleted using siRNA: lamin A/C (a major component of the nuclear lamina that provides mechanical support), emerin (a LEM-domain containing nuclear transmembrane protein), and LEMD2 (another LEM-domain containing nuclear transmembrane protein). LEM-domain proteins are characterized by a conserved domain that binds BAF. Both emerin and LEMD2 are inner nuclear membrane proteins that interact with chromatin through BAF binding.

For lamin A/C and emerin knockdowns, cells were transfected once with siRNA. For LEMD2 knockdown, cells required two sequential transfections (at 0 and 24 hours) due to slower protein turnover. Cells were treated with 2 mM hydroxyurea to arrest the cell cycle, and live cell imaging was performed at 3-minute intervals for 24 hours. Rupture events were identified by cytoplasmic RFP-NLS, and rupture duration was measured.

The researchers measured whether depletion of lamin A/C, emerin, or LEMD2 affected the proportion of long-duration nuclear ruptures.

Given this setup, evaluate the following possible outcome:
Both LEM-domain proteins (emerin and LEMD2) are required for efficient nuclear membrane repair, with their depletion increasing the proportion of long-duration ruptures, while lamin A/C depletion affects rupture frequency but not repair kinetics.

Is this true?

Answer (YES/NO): NO